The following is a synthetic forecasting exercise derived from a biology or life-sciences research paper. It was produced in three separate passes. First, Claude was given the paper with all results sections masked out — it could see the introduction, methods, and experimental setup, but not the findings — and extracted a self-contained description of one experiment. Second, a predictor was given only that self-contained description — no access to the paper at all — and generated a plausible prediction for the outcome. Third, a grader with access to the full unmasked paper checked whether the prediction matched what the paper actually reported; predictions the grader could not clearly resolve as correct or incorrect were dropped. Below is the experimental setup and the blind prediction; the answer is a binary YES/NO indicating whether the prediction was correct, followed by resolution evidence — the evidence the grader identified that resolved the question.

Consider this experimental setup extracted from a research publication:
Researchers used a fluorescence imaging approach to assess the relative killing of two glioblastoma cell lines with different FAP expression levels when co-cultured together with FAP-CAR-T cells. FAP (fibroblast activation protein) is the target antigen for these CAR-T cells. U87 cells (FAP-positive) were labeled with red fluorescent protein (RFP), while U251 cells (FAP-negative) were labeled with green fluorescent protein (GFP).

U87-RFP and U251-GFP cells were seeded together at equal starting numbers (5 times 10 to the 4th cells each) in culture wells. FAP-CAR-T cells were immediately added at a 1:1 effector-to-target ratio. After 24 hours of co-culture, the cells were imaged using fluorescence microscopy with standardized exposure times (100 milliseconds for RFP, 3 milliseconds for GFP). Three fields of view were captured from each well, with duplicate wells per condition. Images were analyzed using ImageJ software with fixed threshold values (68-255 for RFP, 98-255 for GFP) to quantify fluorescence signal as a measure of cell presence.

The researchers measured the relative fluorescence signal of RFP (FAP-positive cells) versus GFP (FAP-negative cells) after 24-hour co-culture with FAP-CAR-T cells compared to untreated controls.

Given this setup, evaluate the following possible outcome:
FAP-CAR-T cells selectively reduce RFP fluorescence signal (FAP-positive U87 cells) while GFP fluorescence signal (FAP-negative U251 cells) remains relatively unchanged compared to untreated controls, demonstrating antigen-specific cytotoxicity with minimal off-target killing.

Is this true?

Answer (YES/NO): NO